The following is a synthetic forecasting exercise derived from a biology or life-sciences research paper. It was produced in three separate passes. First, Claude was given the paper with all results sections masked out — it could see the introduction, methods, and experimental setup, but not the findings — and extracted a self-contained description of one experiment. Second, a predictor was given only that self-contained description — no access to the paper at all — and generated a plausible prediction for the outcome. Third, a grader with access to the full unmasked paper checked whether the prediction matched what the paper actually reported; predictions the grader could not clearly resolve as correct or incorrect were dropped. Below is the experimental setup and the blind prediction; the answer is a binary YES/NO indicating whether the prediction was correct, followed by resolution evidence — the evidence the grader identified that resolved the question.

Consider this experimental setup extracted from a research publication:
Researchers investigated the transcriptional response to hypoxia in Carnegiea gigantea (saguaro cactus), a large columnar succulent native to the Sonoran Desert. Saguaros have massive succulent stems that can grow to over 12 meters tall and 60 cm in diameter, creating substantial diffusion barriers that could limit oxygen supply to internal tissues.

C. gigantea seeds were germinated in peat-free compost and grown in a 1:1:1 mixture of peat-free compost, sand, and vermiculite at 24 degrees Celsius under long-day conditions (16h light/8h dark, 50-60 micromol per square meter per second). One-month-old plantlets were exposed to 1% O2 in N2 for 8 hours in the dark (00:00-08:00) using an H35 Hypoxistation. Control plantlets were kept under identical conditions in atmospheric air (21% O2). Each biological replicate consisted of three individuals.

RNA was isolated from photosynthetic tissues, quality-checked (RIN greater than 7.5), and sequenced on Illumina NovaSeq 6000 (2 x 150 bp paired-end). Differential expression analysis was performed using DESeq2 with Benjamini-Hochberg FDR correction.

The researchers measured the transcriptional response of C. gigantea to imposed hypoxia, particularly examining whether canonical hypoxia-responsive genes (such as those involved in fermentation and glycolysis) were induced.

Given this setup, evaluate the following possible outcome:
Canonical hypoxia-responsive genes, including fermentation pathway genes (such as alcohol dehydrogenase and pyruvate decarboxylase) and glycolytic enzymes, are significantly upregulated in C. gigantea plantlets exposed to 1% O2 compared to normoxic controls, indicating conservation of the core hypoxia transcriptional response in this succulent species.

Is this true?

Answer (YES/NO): YES